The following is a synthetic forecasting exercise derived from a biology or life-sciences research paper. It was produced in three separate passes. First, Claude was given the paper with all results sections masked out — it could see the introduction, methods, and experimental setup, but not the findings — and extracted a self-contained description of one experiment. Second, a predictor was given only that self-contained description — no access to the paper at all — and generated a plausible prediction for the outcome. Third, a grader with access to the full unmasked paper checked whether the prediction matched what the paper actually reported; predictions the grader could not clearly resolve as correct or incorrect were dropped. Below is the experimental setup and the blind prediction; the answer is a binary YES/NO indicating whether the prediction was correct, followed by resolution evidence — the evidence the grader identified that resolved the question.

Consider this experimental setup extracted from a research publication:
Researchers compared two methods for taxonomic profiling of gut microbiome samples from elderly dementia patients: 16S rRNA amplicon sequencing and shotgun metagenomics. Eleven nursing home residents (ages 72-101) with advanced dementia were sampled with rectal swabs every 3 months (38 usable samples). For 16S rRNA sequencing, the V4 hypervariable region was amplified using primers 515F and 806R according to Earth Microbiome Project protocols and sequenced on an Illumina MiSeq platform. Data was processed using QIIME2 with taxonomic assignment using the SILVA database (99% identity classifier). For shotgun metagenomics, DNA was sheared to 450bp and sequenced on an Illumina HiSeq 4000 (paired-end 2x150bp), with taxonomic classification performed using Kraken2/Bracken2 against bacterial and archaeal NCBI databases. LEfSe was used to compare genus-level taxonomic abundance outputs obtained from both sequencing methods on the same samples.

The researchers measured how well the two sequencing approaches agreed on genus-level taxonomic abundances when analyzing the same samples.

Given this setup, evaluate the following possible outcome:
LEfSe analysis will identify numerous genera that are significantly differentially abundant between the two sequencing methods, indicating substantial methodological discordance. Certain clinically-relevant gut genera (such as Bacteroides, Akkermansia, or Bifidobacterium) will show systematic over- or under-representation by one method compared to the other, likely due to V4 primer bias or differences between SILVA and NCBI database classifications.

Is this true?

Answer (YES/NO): NO